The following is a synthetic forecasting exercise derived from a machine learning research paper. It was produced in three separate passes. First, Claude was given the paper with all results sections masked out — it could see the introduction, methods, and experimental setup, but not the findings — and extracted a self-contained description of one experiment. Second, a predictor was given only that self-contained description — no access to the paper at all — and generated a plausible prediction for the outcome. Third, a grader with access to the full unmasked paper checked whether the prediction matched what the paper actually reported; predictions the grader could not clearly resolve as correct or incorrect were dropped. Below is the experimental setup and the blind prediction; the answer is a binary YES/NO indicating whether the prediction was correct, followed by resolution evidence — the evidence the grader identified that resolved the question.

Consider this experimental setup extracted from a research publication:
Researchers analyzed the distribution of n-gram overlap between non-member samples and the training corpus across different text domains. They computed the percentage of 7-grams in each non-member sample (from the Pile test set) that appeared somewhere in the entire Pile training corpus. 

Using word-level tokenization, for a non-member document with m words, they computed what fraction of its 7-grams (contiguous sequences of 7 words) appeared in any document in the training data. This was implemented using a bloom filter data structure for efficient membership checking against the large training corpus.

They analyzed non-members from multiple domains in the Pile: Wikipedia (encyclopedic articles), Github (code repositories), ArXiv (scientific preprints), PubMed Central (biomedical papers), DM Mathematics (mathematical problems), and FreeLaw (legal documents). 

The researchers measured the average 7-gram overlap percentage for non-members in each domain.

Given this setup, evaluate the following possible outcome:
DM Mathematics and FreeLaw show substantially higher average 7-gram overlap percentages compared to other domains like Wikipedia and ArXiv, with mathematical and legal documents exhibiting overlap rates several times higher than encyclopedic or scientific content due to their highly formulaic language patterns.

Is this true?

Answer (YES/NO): NO